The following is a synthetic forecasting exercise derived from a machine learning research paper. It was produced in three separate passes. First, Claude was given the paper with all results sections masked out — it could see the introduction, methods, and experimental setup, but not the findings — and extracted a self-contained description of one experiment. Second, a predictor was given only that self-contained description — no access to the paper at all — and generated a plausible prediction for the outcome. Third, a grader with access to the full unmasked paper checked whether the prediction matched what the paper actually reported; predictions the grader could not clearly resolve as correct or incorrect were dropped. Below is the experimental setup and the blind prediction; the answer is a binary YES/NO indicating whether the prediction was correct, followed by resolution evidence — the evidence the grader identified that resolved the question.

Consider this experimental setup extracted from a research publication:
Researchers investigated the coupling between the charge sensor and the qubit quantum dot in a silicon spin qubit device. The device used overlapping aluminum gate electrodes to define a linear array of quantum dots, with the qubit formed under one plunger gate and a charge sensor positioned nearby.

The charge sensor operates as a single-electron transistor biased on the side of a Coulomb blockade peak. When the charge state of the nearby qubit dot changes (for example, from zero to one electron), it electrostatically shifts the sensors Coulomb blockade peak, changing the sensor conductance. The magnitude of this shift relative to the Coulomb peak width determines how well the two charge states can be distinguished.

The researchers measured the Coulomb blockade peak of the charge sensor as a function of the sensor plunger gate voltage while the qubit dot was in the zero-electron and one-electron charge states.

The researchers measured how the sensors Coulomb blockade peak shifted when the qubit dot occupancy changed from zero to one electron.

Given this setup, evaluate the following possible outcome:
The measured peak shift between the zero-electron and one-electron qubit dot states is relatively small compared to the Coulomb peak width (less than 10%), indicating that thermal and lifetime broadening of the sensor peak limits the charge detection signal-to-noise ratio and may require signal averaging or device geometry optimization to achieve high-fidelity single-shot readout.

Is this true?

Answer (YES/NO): NO